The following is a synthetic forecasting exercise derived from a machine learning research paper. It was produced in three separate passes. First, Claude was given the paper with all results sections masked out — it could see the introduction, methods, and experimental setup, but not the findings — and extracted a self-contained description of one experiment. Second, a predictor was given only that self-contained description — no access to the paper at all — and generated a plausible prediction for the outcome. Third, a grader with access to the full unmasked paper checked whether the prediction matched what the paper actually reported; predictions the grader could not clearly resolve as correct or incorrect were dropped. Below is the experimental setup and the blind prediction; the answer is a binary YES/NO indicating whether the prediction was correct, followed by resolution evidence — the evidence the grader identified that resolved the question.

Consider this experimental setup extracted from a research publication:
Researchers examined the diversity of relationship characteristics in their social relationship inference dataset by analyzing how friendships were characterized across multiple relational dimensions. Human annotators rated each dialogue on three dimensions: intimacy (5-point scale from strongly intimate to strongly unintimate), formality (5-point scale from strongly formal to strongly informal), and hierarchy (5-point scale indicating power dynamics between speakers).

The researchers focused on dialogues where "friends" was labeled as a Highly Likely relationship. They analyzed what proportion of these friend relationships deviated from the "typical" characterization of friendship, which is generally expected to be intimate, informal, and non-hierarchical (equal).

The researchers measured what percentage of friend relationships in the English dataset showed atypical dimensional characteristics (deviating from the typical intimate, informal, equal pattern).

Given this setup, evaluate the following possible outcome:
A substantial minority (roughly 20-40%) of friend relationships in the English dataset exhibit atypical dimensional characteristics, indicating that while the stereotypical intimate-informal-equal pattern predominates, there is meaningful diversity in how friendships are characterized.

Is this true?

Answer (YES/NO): NO